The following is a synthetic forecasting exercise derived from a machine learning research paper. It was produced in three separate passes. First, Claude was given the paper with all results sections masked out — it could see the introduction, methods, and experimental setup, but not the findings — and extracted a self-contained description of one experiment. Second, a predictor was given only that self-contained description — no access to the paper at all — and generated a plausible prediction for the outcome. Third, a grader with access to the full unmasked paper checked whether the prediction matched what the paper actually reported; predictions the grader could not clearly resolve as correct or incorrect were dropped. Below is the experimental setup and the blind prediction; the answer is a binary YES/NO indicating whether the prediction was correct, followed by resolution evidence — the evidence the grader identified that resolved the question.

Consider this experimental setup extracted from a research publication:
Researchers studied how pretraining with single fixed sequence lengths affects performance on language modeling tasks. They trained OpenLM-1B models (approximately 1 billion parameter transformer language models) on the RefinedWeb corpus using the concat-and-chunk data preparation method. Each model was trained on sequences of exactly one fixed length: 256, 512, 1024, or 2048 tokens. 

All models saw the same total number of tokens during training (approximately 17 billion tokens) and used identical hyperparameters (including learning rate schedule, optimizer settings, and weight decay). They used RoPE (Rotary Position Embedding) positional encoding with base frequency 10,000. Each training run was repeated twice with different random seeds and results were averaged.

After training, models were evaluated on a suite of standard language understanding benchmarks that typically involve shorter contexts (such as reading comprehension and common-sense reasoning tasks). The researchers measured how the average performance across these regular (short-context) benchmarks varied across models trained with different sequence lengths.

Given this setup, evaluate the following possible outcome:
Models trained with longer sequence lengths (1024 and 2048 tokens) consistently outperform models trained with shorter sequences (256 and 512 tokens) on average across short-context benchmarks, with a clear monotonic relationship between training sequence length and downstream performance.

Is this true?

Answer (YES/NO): NO